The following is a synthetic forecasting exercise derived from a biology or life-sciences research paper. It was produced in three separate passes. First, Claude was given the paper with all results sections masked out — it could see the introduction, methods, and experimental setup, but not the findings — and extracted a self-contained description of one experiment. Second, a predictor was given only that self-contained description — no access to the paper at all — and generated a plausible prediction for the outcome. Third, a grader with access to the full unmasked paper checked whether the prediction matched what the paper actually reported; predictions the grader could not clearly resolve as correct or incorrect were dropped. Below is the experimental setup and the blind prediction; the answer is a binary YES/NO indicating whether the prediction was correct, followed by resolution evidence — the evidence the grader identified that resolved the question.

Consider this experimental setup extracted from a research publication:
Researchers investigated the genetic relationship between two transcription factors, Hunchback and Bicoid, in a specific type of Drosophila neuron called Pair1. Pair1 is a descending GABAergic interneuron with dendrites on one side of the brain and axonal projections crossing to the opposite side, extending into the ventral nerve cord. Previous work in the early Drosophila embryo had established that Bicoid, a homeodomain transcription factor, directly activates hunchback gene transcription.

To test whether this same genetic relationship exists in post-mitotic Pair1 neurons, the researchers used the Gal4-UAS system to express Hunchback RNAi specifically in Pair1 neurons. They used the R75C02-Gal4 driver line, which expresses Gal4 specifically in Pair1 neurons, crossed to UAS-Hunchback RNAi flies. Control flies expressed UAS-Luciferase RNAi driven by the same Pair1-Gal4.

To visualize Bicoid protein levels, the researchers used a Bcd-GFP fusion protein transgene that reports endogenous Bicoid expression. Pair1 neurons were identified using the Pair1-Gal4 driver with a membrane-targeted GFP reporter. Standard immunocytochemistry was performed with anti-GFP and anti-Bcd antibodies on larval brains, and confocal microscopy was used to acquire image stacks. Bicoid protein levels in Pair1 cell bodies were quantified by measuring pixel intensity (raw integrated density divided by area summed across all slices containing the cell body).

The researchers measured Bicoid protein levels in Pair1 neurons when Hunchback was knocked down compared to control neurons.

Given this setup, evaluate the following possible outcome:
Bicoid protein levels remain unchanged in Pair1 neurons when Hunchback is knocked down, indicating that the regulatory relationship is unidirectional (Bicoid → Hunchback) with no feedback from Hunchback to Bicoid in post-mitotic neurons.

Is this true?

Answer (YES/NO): NO